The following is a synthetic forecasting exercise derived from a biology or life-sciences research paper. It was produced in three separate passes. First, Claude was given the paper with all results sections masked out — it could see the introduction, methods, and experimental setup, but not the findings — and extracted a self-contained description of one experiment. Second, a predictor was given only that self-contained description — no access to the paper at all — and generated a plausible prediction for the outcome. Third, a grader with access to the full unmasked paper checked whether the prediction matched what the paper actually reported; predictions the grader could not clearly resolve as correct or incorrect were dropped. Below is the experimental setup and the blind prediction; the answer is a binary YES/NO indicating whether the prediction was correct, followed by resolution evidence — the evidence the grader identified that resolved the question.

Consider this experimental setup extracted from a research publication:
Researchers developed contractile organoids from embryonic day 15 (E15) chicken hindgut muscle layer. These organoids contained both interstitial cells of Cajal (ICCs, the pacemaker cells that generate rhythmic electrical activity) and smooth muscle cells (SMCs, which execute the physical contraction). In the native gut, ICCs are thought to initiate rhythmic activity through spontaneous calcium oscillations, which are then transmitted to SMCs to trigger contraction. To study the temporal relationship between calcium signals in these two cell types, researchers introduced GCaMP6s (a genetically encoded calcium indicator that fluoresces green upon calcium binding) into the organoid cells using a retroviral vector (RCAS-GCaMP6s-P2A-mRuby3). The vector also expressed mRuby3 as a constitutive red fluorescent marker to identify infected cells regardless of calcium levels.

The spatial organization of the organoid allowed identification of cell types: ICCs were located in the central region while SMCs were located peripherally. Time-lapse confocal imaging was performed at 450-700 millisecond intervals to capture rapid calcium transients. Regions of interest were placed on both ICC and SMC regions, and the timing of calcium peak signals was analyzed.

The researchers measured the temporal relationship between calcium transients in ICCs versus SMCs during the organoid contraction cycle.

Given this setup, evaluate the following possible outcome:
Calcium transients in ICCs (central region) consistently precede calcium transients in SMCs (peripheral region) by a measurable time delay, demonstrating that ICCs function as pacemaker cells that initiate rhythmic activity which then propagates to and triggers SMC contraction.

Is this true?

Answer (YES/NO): YES